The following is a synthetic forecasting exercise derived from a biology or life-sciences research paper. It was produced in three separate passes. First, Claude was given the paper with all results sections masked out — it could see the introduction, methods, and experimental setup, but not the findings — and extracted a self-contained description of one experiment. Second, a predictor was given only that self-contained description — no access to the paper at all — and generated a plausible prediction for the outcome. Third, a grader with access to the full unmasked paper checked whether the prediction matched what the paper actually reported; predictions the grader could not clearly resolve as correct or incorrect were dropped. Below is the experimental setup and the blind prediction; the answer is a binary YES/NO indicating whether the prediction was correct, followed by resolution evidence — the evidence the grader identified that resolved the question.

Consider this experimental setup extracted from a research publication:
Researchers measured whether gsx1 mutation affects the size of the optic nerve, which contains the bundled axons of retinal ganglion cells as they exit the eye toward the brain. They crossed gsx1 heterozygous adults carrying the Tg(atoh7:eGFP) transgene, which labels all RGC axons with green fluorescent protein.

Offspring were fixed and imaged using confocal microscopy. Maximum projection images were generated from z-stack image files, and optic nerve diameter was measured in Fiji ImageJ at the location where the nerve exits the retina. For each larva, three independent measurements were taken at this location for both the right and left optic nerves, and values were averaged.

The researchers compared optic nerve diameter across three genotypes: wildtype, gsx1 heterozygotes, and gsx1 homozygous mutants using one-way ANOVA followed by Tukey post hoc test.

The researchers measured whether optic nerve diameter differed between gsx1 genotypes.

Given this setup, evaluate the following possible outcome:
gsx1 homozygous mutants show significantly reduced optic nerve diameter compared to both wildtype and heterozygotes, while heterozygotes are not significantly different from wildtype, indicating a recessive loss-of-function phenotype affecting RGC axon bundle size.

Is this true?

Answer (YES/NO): NO